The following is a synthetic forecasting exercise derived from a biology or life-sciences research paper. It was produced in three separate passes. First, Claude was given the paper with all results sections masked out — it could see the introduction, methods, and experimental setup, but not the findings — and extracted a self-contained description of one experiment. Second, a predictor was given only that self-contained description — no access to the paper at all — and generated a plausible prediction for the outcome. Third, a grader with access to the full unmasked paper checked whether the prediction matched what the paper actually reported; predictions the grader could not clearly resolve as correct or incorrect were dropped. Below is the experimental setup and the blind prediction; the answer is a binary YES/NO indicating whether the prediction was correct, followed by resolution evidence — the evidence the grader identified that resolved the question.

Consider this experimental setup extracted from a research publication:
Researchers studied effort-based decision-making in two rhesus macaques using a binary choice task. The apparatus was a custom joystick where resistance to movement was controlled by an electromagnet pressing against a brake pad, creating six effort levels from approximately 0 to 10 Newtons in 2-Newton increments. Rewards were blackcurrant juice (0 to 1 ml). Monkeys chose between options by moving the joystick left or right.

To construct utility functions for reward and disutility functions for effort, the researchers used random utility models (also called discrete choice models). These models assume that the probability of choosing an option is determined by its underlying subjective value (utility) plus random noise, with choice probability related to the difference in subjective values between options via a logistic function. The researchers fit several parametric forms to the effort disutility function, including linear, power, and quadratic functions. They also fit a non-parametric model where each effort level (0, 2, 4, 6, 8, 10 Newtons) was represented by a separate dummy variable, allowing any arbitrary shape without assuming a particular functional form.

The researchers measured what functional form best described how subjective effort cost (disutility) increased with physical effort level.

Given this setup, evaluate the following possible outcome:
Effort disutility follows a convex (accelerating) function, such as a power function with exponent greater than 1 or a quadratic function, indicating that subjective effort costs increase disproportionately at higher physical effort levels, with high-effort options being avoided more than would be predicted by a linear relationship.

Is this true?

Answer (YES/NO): NO